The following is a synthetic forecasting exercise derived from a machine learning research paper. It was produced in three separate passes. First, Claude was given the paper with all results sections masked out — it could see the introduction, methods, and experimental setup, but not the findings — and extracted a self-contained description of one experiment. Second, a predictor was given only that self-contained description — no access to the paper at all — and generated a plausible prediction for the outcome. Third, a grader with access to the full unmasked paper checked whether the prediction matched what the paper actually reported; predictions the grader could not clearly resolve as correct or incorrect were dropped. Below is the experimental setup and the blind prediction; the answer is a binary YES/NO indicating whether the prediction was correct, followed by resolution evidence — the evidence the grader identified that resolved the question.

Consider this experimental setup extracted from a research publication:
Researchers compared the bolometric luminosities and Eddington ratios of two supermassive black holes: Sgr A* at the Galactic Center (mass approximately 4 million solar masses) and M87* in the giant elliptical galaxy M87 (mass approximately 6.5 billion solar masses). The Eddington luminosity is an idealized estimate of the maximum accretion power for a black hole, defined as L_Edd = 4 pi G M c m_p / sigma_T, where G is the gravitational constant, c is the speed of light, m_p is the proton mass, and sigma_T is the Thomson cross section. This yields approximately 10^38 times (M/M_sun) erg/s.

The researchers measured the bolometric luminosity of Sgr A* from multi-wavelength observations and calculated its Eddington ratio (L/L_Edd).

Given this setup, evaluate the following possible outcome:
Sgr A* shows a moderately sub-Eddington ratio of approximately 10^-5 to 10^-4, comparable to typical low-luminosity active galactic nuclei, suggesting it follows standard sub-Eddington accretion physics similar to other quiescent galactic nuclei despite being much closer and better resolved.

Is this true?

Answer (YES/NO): NO